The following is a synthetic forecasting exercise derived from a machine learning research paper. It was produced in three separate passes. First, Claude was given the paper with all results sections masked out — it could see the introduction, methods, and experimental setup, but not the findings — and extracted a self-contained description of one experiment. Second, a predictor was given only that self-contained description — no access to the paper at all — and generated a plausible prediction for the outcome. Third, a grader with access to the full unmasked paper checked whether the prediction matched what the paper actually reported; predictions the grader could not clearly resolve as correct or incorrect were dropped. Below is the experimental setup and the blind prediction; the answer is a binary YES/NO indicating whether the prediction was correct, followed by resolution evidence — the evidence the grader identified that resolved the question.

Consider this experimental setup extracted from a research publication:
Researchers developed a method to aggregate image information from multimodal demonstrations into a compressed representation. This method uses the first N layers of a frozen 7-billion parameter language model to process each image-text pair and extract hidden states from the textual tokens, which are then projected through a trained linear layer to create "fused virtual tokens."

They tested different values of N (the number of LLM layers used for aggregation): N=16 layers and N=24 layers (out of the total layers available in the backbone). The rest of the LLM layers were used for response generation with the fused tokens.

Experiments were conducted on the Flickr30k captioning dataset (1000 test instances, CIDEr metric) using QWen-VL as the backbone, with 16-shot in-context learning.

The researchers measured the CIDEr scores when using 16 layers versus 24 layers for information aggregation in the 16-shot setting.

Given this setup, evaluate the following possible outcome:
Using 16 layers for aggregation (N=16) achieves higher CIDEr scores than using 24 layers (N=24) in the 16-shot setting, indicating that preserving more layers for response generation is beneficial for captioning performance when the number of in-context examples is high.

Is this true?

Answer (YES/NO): YES